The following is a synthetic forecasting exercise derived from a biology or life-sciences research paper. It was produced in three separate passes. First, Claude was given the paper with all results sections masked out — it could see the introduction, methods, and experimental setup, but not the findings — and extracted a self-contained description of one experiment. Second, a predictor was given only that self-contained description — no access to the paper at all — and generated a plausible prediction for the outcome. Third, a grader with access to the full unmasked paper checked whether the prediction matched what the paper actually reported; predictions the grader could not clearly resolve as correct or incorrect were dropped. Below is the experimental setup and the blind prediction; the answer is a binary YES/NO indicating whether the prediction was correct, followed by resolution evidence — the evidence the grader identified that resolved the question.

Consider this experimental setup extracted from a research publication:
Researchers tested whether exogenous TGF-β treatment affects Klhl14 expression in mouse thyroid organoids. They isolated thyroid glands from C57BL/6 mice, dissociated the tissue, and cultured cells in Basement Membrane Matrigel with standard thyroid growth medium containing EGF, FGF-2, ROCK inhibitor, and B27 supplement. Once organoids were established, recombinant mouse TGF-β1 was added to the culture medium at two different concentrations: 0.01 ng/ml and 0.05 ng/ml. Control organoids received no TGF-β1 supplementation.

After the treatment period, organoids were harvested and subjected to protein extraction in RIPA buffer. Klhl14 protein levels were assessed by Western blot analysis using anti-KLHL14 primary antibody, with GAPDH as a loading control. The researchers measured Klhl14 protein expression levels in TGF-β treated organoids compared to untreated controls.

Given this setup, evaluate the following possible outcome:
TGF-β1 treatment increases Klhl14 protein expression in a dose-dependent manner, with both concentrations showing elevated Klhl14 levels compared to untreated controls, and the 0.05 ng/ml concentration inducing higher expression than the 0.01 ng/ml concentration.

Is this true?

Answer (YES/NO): NO